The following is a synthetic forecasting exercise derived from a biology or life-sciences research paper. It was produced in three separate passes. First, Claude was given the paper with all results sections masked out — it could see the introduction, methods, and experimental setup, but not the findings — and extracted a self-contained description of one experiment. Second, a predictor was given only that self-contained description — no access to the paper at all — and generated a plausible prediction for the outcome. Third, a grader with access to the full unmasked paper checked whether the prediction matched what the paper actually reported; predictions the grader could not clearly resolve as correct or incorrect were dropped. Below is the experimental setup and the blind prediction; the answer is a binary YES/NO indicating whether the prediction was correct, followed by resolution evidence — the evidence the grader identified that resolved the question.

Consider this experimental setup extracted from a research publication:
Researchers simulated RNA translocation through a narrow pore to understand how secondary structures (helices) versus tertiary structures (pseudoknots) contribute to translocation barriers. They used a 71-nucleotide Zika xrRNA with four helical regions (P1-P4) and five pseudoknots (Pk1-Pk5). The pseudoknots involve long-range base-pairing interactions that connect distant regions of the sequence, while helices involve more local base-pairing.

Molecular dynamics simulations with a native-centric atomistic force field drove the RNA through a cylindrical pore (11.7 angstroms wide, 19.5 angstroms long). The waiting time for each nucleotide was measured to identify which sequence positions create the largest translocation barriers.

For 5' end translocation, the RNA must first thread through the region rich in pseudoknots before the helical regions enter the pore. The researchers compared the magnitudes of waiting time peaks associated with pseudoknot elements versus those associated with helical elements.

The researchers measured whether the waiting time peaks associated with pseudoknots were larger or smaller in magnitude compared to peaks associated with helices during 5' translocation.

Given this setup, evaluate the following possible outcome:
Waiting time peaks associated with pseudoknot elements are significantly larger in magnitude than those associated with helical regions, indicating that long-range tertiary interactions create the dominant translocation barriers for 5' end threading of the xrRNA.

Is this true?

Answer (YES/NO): NO